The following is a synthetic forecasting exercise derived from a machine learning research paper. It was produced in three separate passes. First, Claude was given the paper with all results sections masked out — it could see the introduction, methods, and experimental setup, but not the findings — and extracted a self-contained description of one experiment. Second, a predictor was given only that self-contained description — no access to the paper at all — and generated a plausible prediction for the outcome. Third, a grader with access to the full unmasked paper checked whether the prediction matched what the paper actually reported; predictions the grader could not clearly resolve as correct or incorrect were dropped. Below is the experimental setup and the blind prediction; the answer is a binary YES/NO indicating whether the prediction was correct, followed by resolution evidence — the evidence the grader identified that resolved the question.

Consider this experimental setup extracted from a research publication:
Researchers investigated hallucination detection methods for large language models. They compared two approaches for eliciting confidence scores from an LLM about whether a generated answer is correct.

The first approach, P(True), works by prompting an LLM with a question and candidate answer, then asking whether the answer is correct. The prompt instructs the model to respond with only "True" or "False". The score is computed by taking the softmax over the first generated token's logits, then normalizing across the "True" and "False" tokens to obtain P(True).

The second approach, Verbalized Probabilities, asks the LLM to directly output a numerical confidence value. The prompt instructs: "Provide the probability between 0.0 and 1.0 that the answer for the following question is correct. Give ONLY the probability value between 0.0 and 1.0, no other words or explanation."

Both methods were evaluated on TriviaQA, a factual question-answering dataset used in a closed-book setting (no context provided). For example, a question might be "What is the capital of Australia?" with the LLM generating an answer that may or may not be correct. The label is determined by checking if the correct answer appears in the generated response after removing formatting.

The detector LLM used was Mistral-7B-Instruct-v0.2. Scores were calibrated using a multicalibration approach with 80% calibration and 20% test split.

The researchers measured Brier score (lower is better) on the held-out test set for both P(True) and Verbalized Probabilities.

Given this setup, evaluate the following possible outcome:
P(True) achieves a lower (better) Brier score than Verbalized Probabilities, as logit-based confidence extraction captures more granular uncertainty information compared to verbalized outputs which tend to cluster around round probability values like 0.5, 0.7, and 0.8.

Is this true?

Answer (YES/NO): NO